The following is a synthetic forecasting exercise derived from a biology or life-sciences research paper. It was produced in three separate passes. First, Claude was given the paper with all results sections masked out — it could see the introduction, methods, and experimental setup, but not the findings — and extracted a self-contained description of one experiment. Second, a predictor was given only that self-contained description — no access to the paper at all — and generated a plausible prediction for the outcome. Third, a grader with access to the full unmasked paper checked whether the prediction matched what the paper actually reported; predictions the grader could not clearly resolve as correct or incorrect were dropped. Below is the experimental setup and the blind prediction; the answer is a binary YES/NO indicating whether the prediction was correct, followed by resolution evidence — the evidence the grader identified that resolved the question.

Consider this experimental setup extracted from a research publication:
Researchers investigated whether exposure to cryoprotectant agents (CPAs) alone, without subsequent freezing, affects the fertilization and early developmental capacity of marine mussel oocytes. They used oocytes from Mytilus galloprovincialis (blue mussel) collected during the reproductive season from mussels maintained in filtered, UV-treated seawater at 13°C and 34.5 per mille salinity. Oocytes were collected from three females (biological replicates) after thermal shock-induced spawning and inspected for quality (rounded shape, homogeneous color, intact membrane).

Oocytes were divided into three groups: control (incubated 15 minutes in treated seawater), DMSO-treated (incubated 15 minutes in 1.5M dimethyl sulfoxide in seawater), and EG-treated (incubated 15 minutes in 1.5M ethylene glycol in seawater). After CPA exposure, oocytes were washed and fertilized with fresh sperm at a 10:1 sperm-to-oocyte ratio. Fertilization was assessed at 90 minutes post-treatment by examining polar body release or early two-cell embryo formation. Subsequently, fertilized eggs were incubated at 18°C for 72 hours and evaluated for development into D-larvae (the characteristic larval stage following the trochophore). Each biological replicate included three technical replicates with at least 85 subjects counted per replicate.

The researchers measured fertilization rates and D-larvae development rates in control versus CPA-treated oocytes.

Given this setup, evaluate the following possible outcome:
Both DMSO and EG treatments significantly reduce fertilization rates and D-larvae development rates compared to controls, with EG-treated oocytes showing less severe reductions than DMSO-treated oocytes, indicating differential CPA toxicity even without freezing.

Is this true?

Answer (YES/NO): NO